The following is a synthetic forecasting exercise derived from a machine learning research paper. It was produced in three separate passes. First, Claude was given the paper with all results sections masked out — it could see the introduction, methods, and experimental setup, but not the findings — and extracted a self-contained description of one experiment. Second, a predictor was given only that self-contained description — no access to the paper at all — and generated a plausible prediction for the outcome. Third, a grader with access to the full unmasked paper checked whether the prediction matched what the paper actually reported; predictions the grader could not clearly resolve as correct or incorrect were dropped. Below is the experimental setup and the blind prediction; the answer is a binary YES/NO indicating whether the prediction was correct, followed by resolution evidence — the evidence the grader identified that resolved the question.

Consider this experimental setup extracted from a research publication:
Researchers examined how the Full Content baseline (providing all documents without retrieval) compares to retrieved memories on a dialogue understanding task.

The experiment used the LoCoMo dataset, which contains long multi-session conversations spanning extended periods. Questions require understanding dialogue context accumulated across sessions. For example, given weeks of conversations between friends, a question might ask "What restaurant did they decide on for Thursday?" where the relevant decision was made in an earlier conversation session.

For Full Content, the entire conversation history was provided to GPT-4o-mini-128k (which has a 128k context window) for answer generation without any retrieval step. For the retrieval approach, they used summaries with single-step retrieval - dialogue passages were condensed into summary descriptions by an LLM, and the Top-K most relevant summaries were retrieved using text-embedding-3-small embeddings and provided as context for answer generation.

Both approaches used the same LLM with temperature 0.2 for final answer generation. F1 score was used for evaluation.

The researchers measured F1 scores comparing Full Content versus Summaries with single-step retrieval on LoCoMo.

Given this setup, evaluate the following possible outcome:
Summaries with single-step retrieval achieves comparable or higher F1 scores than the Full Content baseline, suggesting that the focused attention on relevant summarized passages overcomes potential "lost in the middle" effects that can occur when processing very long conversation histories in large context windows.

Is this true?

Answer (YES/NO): YES